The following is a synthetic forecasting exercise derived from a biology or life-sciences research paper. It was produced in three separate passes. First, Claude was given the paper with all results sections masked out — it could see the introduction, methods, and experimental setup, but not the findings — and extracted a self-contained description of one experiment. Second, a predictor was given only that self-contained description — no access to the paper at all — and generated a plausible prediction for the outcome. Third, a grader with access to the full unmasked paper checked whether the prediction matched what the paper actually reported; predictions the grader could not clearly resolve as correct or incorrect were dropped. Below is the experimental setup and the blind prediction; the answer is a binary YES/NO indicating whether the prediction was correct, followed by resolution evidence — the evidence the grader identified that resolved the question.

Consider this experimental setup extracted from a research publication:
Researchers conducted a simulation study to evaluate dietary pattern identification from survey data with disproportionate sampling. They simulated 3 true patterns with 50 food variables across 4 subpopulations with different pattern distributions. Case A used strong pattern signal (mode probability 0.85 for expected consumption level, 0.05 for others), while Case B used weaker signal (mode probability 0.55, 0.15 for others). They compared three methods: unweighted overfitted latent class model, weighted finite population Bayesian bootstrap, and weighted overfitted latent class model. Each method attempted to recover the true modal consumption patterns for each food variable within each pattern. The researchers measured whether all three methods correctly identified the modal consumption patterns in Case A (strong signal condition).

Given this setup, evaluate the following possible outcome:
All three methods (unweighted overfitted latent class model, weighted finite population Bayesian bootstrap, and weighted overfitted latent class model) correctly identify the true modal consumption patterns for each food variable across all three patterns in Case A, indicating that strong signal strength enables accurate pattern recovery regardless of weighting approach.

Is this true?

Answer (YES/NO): YES